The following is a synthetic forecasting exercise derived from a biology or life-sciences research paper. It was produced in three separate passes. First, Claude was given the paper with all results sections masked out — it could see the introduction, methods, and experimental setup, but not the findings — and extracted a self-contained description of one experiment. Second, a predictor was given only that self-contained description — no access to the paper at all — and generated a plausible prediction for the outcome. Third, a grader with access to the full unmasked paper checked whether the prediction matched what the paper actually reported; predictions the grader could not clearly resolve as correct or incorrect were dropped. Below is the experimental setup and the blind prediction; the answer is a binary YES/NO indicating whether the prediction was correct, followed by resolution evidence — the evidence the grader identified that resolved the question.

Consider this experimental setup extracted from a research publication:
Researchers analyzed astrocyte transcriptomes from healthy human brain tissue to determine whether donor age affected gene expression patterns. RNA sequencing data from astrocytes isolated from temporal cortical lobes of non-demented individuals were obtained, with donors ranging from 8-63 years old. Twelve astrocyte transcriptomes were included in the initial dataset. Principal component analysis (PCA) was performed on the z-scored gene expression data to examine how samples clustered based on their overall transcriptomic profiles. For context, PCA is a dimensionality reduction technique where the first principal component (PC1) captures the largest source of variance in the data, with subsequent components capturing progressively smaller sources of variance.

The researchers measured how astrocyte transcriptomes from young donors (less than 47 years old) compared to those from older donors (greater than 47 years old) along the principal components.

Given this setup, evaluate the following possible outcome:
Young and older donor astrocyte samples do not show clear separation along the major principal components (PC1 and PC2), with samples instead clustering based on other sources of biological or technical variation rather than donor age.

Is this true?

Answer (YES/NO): NO